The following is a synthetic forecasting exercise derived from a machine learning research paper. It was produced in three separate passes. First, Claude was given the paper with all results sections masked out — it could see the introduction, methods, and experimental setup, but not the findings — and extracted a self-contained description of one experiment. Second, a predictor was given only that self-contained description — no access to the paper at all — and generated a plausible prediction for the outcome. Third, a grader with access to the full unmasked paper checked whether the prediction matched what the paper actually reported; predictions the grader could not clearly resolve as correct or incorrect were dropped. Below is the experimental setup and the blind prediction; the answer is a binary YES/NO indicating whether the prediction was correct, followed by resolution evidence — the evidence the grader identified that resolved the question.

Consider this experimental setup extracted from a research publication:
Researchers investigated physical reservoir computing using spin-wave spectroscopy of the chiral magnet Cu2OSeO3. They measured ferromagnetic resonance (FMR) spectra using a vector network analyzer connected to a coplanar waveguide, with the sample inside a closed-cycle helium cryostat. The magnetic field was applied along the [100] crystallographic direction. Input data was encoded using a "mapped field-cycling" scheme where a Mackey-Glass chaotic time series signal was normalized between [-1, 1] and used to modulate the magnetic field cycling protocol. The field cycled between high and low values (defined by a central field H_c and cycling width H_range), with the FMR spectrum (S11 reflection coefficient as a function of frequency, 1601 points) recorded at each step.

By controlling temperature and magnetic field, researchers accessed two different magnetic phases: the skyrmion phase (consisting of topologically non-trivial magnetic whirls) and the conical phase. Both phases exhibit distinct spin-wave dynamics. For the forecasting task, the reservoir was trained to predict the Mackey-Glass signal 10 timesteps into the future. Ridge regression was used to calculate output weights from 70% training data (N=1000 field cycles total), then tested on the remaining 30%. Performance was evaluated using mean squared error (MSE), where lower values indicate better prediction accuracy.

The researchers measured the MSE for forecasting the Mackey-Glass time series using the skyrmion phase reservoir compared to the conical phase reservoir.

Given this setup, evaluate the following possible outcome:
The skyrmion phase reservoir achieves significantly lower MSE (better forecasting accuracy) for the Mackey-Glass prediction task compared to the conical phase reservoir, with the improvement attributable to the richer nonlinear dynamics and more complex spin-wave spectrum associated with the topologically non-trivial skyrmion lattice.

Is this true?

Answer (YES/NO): NO